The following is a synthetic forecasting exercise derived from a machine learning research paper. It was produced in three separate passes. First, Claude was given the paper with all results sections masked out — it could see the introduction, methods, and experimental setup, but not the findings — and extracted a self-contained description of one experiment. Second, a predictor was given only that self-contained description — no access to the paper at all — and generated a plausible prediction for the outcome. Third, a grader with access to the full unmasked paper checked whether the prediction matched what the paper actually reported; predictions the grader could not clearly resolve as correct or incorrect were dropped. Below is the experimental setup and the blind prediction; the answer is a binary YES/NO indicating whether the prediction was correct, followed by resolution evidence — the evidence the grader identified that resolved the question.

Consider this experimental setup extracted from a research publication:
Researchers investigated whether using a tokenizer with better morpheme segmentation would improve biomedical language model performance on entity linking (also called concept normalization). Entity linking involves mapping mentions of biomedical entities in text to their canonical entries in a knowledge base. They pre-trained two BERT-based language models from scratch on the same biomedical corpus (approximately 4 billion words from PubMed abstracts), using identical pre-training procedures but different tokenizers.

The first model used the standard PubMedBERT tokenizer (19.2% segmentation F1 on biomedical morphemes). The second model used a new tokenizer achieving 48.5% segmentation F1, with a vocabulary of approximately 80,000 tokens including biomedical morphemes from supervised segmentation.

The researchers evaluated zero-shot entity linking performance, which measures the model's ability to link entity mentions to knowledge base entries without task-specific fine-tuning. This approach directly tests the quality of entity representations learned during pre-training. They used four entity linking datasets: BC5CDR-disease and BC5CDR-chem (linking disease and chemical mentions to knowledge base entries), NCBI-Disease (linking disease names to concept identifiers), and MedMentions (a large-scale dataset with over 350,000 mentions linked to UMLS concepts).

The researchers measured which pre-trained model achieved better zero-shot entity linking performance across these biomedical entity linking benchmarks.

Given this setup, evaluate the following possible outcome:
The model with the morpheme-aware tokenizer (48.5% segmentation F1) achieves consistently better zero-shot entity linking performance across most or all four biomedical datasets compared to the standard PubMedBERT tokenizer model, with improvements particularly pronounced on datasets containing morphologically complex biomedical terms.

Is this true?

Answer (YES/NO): NO